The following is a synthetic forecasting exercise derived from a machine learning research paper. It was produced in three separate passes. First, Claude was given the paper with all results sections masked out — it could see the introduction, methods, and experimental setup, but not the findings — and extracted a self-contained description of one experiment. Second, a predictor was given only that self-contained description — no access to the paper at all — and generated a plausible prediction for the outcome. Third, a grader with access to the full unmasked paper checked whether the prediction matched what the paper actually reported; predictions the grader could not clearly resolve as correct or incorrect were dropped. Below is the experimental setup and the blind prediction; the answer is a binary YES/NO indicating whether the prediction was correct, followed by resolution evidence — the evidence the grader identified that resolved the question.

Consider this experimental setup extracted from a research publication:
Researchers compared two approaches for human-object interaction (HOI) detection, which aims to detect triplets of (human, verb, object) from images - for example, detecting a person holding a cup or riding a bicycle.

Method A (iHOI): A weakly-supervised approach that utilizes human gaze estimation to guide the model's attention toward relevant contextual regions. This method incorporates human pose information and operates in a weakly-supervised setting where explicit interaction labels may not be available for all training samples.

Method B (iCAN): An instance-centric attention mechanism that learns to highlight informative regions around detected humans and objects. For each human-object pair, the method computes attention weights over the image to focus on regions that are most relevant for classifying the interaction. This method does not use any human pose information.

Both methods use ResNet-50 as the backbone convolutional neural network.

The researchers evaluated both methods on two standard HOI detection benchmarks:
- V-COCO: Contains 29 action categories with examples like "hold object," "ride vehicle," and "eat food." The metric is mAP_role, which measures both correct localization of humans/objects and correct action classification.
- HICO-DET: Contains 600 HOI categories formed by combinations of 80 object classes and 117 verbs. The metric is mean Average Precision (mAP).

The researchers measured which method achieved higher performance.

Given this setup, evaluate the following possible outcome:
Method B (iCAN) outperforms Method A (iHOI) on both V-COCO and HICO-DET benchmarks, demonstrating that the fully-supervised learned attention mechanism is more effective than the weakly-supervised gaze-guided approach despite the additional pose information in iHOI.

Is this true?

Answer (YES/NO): YES